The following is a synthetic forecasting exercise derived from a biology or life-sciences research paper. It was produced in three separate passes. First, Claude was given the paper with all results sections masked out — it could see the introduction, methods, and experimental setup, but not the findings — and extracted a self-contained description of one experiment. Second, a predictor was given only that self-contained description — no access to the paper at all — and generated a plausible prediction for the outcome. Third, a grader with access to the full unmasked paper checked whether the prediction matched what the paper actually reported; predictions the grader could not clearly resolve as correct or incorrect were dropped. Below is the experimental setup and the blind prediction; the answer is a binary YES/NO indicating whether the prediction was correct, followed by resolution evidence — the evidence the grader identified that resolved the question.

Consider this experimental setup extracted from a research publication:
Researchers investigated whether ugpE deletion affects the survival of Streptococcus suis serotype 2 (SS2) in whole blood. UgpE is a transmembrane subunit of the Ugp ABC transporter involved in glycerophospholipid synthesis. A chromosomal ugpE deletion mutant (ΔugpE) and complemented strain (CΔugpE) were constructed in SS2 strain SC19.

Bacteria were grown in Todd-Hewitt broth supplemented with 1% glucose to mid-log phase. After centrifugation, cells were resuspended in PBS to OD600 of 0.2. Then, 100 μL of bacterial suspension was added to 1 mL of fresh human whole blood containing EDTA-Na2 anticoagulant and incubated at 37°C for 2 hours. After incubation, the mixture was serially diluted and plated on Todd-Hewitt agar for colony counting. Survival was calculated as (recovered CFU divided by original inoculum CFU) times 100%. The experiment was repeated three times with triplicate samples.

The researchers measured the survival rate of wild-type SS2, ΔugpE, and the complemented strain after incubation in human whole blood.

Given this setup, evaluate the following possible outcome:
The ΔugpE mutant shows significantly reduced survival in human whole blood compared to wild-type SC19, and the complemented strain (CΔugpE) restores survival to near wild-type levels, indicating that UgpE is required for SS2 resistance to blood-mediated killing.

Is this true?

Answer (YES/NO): NO